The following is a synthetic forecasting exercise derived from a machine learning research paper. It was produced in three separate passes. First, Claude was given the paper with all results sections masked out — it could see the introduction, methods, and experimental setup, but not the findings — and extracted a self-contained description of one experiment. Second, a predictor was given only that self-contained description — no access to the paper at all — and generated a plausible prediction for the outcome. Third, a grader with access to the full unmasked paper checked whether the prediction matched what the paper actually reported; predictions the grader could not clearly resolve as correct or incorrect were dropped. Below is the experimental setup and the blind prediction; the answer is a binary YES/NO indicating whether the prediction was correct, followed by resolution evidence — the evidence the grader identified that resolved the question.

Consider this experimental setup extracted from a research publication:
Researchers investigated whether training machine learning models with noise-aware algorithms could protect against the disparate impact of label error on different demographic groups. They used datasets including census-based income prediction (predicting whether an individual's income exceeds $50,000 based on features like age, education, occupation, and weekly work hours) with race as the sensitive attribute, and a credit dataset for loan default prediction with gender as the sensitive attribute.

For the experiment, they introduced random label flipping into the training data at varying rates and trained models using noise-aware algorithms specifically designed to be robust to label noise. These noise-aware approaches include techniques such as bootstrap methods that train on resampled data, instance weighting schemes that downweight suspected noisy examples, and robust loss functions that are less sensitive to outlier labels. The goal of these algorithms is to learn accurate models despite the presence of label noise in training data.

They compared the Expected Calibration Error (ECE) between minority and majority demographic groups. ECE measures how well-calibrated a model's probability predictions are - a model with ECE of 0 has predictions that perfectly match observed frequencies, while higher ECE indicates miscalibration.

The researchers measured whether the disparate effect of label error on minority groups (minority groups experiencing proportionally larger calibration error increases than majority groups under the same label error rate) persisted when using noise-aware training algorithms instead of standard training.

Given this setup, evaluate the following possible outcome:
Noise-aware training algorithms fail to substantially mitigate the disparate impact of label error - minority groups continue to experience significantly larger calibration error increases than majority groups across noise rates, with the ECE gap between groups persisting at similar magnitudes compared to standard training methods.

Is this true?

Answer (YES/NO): NO